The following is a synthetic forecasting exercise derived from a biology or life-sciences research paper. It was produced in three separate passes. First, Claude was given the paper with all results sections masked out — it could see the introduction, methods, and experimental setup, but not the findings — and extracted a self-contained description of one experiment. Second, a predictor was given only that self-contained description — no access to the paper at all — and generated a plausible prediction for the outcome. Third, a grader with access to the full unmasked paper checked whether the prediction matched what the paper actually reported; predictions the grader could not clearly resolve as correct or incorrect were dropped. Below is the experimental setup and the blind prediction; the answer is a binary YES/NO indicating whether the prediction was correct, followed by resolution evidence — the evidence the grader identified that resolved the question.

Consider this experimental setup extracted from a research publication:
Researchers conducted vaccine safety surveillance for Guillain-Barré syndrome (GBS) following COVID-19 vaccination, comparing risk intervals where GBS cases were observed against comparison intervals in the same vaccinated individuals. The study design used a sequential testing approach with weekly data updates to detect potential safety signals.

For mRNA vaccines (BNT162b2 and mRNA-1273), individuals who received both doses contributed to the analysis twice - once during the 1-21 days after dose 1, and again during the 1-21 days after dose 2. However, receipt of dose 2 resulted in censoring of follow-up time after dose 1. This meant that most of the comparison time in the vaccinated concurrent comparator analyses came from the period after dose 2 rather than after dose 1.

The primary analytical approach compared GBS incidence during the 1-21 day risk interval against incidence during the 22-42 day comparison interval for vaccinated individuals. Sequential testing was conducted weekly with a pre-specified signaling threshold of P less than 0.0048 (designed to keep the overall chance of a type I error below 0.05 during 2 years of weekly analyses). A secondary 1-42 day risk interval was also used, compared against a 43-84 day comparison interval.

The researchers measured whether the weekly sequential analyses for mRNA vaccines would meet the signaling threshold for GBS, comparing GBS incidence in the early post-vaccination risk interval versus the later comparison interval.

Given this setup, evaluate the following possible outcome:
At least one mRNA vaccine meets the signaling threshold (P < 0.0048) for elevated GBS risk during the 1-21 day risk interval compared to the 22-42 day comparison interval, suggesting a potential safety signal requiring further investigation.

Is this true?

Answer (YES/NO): NO